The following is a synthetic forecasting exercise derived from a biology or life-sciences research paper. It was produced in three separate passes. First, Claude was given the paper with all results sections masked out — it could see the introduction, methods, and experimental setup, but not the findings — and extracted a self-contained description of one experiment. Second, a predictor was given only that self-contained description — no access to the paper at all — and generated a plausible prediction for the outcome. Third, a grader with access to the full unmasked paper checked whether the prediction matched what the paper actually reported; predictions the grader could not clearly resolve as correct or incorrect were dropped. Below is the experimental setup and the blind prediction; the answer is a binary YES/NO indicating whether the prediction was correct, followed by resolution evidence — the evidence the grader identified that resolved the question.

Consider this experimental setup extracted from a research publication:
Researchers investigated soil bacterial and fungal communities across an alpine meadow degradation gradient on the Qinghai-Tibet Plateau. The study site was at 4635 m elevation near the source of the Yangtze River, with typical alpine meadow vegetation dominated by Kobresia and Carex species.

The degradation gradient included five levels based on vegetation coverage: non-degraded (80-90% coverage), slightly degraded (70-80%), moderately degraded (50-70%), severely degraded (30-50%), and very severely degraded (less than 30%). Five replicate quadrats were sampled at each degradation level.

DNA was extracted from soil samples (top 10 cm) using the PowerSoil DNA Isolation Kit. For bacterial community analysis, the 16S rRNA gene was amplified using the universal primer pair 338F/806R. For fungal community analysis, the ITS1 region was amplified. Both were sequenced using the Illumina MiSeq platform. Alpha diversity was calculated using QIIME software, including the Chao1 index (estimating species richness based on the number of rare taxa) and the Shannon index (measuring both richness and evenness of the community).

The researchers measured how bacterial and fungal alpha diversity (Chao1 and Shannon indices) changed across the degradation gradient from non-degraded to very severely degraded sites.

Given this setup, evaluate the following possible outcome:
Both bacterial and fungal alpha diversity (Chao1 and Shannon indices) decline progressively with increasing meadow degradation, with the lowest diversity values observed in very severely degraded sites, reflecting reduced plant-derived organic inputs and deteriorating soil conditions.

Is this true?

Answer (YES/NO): NO